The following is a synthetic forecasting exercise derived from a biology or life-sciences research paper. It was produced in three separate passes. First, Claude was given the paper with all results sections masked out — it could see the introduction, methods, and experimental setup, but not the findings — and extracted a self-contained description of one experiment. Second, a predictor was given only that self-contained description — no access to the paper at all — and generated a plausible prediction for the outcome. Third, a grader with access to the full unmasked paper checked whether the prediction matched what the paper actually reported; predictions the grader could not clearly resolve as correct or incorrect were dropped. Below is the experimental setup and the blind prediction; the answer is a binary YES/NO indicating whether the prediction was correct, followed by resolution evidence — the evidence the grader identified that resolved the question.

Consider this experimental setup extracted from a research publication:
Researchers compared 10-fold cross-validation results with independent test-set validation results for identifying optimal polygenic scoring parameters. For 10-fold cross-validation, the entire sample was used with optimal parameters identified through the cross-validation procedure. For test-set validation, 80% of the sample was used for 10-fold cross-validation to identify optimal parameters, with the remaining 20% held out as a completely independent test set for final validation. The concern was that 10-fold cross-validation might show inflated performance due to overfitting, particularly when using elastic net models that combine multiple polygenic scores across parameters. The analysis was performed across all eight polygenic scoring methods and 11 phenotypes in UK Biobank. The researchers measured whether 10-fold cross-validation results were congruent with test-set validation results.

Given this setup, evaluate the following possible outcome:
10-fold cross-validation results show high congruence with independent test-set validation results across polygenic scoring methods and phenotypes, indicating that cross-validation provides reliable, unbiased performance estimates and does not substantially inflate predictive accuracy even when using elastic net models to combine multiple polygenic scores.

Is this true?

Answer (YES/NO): YES